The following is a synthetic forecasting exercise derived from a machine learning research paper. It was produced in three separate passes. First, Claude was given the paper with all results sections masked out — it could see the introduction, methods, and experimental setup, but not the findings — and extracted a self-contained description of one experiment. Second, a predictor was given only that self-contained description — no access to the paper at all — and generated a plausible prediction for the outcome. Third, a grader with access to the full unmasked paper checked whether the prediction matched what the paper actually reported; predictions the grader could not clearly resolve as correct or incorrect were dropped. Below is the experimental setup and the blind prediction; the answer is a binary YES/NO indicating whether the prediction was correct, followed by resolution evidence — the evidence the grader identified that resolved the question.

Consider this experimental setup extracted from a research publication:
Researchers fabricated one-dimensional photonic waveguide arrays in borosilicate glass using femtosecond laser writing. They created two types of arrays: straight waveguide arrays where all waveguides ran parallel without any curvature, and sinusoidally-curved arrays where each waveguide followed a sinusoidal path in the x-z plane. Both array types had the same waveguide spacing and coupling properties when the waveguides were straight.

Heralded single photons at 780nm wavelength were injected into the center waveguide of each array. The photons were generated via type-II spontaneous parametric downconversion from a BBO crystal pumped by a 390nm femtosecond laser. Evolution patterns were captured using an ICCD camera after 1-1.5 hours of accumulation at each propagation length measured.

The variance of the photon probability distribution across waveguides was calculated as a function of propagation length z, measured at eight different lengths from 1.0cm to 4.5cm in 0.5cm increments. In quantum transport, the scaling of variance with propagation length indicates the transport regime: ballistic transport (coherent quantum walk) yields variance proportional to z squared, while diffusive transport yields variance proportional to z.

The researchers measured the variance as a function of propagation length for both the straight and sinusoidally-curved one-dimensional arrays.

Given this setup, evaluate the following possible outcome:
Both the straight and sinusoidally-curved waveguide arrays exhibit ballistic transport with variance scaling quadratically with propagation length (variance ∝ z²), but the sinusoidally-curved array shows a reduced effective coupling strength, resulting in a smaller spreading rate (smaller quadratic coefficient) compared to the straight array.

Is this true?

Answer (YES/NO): YES